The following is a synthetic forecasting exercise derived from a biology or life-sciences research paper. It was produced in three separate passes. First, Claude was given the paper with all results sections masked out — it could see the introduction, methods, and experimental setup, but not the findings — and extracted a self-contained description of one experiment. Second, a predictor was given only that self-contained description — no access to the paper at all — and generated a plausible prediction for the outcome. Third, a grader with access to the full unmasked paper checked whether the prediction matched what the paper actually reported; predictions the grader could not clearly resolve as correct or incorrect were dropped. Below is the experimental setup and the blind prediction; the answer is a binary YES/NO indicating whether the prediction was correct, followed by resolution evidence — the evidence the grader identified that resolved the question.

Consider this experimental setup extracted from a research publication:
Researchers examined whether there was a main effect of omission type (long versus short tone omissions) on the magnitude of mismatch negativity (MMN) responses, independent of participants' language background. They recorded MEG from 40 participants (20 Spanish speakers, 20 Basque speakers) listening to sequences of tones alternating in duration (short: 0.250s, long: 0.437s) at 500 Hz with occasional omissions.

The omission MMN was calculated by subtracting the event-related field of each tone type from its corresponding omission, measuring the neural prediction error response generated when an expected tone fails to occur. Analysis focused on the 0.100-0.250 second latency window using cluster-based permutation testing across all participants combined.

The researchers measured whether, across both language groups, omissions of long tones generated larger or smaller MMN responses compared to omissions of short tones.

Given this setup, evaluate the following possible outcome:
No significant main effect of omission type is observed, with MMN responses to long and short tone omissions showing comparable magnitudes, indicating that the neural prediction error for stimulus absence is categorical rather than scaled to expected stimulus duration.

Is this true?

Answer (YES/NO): NO